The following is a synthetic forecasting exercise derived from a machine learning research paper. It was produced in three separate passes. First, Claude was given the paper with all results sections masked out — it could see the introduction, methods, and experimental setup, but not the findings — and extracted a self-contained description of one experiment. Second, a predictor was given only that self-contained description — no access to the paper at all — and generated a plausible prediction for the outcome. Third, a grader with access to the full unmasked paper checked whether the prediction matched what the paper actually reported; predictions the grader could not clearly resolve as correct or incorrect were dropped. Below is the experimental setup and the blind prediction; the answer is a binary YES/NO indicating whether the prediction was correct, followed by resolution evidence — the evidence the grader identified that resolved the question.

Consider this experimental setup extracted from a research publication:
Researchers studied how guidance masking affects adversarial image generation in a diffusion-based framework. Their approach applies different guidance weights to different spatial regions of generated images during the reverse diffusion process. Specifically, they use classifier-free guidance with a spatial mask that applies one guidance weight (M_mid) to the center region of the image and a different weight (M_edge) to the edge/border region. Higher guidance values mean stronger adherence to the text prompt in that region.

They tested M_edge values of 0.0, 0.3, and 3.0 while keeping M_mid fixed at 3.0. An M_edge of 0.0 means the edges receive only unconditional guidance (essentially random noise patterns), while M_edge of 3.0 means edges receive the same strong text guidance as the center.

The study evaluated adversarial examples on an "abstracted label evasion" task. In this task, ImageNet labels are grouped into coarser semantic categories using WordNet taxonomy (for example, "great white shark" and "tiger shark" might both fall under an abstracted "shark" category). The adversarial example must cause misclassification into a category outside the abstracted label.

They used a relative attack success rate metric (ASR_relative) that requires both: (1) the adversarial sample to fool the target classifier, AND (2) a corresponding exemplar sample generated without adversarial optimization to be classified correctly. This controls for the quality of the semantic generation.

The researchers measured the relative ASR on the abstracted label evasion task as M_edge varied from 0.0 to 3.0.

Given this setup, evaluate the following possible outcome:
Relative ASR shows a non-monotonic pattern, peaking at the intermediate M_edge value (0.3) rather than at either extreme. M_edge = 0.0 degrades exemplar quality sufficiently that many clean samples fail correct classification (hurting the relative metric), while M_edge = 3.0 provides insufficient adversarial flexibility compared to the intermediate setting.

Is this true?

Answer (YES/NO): NO